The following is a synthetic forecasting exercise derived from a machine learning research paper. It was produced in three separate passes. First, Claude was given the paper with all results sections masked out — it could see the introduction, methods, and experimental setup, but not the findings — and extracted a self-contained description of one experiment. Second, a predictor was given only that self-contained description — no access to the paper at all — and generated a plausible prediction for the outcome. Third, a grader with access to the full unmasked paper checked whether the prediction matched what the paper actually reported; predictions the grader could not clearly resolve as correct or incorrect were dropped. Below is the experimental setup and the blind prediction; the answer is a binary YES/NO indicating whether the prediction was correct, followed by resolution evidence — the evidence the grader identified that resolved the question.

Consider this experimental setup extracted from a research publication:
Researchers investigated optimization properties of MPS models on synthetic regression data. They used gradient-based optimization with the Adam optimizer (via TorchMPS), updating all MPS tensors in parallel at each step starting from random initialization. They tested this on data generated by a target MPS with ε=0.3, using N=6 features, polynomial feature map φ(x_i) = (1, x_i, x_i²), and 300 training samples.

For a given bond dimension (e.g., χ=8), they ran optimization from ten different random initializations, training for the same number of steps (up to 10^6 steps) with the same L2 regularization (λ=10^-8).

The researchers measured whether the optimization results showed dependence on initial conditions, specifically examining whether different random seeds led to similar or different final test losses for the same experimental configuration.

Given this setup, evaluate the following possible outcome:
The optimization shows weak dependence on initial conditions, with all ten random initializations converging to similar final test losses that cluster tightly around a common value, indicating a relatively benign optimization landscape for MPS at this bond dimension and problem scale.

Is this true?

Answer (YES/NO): NO